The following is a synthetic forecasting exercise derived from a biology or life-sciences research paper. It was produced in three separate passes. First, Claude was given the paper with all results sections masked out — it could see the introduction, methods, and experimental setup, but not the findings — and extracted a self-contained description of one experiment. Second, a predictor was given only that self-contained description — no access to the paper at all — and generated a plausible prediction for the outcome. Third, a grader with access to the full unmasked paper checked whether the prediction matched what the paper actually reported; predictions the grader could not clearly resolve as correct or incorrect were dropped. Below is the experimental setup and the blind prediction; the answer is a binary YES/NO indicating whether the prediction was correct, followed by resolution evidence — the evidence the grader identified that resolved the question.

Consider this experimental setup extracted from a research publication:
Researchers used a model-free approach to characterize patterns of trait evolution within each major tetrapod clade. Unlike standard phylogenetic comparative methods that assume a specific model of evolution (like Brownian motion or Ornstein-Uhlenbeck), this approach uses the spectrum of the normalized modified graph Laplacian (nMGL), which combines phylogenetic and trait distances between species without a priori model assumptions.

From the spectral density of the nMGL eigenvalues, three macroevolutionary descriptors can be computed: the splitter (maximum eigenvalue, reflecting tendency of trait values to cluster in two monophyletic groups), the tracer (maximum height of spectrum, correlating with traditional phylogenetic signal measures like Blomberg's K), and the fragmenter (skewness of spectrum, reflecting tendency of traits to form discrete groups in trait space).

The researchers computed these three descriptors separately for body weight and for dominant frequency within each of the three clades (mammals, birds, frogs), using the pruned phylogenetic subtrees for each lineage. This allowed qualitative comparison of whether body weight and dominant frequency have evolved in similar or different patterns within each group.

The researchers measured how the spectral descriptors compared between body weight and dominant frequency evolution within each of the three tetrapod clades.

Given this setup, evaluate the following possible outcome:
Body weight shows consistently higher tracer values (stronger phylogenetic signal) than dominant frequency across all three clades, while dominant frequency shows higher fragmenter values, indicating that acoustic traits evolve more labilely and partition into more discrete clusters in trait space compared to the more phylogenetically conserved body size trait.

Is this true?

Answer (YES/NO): NO